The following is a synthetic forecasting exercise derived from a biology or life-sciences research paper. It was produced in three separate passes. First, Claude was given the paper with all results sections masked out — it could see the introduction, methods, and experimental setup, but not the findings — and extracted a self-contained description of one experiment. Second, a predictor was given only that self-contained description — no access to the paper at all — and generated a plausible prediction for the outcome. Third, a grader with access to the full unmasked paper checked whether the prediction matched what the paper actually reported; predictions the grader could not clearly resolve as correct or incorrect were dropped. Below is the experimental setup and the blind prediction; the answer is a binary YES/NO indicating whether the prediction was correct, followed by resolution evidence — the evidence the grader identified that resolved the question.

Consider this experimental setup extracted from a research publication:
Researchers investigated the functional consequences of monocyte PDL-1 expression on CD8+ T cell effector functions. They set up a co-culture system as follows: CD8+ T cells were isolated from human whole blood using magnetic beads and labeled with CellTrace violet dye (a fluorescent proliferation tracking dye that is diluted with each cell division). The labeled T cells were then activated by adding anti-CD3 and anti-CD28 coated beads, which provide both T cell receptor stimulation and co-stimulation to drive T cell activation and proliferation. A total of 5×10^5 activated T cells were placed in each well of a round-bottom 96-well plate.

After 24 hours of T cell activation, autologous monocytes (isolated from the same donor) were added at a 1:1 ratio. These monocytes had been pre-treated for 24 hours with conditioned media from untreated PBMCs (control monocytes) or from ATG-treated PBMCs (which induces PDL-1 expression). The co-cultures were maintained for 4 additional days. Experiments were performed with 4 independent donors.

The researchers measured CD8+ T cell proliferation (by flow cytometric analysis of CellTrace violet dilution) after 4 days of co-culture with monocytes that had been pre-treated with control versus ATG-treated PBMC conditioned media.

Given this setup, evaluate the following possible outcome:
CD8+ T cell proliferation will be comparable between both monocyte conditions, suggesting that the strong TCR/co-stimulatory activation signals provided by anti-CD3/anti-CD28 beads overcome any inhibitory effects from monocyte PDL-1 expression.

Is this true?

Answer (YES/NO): NO